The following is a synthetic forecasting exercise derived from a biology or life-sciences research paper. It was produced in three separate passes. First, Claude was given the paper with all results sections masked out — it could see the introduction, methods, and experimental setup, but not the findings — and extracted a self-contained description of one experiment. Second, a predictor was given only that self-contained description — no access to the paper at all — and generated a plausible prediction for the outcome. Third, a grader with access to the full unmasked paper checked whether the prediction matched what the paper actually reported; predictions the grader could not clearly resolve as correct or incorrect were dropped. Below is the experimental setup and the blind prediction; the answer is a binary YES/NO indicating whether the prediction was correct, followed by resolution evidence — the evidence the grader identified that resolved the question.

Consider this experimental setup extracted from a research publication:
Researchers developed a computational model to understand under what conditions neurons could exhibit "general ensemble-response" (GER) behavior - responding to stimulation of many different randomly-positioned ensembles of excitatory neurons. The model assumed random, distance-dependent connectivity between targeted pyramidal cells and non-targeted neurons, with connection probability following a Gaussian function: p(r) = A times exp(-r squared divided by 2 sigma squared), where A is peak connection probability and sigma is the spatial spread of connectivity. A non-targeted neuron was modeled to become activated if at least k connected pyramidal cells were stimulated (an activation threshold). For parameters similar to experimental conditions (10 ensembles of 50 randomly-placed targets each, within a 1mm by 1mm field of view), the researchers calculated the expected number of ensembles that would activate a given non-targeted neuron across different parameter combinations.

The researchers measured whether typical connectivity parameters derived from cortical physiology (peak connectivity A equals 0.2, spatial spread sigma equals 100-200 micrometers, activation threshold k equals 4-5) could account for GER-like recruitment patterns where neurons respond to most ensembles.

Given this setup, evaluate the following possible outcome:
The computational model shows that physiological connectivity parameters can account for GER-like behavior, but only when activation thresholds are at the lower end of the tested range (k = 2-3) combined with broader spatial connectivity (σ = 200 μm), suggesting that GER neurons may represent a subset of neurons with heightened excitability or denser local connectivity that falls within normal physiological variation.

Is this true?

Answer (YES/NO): NO